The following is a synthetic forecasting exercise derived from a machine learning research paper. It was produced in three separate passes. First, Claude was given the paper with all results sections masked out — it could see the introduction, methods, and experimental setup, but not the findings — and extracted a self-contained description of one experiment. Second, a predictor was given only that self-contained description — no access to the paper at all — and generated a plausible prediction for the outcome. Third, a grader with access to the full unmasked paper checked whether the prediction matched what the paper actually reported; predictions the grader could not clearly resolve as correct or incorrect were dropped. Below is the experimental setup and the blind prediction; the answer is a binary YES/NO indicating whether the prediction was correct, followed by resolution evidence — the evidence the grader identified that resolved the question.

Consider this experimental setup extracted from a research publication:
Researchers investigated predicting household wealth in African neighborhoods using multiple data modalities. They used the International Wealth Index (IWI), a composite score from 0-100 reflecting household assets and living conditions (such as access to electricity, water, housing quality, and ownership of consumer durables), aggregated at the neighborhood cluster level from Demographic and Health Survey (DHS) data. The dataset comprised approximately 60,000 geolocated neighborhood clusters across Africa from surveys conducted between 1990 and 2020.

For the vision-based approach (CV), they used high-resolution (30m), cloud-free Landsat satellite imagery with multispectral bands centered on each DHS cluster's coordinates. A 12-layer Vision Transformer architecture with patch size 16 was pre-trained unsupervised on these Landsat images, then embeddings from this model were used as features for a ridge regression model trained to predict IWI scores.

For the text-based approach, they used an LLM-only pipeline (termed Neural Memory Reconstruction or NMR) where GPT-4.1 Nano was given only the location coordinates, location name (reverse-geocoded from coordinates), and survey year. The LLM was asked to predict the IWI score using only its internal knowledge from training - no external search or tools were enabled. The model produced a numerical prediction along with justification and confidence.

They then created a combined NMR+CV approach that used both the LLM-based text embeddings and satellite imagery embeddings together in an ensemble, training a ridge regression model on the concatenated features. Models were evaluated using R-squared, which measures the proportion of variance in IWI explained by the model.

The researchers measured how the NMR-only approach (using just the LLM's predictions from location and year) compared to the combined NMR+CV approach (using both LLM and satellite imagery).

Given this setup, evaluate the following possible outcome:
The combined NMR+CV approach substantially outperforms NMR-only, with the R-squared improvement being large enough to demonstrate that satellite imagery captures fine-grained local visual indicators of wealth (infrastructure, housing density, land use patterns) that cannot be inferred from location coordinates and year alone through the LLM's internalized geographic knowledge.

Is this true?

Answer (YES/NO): NO